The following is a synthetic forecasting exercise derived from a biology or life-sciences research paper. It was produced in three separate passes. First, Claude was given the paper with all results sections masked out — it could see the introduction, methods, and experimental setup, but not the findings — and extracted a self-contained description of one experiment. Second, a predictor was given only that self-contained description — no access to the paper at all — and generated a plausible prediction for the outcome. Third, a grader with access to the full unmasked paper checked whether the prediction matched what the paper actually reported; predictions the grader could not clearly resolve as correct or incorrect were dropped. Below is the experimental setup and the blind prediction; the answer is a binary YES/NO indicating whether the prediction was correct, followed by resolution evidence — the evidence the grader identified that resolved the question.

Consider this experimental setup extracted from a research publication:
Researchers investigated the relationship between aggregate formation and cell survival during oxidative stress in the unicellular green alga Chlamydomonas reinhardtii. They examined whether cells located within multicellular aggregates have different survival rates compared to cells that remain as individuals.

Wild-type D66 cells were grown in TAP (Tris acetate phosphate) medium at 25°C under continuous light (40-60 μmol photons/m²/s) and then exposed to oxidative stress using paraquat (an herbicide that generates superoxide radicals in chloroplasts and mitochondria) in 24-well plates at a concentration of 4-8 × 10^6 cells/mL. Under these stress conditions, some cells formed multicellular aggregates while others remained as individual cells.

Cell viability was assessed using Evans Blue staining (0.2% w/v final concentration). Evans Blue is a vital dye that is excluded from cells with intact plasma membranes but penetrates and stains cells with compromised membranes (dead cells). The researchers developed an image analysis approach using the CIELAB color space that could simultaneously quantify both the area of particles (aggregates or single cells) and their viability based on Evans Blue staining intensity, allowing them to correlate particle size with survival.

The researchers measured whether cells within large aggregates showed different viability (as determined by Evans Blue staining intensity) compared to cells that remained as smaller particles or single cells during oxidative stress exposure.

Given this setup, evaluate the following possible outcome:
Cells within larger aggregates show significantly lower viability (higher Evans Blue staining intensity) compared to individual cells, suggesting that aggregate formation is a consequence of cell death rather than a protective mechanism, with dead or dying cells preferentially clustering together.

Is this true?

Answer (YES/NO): NO